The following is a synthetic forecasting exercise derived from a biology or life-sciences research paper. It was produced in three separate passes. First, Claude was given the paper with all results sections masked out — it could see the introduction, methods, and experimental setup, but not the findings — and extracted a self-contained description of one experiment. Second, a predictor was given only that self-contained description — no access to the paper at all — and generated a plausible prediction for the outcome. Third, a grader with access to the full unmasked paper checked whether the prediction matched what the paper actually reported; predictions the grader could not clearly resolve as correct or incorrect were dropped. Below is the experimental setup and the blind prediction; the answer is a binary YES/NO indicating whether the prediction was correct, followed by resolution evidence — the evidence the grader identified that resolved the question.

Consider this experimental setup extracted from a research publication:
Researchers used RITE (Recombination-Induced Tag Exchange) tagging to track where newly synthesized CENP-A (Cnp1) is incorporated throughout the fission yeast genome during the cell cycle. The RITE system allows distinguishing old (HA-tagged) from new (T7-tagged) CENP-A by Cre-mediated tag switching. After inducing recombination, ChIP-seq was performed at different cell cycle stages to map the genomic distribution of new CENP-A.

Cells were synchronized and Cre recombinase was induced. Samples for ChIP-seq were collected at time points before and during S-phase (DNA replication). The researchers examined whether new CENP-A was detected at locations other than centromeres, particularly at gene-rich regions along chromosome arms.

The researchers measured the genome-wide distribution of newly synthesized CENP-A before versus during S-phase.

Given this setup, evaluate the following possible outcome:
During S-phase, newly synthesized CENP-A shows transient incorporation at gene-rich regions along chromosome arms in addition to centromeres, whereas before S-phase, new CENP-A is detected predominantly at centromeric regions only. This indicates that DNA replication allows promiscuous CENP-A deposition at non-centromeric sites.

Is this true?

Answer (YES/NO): NO